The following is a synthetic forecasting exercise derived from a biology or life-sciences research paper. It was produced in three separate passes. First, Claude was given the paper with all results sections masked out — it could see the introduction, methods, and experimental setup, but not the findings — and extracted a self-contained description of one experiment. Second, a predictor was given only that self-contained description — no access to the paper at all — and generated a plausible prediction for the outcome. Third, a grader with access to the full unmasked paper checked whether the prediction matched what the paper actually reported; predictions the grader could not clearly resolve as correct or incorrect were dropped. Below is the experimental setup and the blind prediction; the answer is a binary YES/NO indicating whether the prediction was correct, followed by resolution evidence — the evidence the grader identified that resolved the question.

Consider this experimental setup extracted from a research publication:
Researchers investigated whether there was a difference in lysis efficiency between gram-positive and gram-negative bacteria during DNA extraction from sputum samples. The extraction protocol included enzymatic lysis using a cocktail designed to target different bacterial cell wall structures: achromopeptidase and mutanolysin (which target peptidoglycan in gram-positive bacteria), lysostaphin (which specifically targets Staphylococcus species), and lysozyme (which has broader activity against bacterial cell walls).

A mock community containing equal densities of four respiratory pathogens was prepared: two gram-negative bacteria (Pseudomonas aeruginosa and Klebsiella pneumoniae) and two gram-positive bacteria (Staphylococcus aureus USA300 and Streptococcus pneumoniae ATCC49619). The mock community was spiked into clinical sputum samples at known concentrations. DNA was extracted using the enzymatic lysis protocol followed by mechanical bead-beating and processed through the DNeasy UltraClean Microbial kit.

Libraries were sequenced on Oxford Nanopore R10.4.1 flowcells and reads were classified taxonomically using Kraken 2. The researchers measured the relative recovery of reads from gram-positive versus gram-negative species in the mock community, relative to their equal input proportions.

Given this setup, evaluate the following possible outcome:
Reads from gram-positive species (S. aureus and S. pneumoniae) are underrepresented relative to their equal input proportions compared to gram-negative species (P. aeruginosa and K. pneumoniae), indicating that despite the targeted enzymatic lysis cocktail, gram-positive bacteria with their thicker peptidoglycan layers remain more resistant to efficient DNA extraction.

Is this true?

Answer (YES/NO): YES